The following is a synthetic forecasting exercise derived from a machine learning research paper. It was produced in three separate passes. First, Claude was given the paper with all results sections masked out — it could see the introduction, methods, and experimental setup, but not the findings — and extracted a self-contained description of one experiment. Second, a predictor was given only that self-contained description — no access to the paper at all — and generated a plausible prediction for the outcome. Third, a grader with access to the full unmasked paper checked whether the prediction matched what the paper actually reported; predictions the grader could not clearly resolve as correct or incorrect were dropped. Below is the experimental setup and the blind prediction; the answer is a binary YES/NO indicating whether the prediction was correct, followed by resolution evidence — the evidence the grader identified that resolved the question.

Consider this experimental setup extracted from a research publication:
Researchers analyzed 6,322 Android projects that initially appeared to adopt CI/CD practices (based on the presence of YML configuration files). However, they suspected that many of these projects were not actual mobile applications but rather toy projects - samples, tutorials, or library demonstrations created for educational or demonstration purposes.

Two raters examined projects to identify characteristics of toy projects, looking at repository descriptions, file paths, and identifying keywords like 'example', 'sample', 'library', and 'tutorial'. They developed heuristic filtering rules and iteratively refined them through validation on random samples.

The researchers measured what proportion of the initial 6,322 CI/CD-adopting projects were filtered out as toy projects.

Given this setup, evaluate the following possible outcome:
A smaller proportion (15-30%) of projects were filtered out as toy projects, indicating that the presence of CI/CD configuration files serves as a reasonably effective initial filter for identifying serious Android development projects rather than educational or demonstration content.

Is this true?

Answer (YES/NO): NO